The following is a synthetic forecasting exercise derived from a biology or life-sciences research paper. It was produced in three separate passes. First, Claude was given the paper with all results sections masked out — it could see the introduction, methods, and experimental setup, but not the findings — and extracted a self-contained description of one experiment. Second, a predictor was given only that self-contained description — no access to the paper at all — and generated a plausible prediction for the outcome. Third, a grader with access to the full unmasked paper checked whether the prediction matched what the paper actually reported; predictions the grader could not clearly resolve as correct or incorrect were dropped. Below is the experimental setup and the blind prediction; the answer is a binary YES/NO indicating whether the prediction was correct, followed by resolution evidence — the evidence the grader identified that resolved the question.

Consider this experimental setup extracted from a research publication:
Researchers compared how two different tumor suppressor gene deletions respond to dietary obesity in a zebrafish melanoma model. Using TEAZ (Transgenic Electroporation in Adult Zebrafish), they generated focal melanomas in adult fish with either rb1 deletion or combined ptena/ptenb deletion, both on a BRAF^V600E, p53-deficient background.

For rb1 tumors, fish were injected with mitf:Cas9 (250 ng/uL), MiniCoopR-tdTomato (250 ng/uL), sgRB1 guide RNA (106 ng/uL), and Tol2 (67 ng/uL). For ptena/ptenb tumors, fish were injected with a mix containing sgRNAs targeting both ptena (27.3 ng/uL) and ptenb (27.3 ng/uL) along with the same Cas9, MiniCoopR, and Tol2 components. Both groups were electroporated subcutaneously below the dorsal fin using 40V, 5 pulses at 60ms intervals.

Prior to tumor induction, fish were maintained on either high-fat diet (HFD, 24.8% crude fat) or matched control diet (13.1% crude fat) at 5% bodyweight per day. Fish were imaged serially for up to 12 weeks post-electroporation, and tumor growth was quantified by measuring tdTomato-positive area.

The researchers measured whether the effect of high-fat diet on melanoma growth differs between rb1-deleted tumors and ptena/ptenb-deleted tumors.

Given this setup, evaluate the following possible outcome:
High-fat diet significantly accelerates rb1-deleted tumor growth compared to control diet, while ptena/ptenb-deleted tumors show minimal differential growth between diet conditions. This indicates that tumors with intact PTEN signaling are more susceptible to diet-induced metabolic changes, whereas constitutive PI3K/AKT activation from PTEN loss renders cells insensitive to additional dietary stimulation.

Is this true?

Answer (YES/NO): YES